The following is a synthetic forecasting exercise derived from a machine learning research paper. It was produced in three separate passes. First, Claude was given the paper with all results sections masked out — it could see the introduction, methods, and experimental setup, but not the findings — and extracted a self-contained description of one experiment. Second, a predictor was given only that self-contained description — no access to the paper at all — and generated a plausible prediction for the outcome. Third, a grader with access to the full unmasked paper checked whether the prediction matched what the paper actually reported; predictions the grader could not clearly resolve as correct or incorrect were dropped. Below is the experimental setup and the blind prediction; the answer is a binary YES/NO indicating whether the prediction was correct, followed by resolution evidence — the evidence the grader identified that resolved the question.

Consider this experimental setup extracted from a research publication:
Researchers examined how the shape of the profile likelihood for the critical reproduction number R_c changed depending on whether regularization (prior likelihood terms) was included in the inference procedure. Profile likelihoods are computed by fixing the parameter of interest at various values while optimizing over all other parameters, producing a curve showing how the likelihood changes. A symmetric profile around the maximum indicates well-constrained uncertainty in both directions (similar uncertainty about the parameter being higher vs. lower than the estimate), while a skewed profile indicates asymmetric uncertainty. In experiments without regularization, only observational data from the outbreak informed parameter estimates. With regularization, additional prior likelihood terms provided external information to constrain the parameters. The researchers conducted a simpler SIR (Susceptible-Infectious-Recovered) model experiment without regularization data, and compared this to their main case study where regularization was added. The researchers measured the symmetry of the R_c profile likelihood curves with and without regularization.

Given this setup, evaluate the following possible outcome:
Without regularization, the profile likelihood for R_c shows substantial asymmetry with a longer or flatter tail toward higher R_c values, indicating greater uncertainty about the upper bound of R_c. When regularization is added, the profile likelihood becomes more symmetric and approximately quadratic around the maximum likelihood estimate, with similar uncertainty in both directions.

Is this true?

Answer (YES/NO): YES